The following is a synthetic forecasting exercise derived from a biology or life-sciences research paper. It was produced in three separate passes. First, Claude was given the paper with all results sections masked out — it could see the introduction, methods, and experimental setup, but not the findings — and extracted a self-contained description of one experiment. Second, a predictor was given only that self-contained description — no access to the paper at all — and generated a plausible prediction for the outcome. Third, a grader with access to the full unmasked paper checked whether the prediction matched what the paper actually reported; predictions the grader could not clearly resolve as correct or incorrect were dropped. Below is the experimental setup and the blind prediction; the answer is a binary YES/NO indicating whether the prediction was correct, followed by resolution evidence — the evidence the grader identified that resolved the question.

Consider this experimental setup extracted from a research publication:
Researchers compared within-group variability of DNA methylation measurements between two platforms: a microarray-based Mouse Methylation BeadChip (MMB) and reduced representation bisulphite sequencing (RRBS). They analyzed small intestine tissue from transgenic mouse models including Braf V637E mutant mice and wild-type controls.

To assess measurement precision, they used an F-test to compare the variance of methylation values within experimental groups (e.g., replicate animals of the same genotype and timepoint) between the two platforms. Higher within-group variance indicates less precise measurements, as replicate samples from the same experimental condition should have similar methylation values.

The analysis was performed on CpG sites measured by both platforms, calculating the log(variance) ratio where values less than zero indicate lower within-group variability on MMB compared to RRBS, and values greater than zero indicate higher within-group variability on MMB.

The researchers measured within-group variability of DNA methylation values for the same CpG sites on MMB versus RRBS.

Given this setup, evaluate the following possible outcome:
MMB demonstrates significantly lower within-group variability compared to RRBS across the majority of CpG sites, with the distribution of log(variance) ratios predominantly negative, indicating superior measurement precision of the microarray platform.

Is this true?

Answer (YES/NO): YES